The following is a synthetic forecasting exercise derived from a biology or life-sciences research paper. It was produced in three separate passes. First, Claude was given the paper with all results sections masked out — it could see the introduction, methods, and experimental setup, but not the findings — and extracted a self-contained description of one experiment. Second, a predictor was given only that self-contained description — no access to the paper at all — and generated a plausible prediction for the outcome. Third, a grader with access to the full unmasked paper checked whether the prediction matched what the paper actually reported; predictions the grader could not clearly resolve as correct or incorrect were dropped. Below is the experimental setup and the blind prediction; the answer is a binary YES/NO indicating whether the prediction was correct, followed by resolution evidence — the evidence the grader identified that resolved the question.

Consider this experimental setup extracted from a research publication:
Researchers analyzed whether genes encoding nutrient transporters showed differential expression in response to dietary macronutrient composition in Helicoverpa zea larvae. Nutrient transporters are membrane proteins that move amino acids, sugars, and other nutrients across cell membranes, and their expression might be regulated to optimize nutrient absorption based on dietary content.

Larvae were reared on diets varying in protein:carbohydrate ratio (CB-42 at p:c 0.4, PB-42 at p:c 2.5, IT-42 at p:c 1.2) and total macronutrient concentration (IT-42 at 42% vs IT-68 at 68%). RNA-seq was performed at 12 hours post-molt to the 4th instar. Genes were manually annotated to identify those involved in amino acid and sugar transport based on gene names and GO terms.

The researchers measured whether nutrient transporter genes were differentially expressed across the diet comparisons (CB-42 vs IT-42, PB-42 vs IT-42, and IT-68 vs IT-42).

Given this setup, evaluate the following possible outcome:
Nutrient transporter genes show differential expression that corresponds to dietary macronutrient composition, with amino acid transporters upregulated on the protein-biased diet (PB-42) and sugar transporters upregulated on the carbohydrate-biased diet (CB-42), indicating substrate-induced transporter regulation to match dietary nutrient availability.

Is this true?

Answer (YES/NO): NO